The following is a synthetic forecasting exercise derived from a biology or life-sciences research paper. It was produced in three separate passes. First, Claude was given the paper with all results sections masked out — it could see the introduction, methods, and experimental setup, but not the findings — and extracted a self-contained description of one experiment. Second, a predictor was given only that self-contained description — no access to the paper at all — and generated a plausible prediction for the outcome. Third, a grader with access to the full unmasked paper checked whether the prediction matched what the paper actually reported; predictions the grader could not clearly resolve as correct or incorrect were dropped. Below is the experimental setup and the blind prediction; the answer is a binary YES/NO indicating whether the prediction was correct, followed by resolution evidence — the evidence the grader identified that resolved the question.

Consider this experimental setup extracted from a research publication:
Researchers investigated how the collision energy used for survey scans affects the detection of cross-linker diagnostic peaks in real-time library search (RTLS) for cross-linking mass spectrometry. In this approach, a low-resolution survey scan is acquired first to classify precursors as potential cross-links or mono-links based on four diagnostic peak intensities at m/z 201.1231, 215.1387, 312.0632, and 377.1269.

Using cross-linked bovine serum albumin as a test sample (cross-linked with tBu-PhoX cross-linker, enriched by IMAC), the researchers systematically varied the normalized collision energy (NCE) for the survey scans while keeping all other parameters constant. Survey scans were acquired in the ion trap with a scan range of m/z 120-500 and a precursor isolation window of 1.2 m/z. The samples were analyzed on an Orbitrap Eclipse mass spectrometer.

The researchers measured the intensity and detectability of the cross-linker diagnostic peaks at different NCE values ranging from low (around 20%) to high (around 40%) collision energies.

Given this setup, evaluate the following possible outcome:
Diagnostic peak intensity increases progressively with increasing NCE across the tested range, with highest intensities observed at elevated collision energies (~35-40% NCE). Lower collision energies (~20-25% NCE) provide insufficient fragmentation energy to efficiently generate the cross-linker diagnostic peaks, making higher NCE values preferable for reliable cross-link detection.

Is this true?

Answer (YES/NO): YES